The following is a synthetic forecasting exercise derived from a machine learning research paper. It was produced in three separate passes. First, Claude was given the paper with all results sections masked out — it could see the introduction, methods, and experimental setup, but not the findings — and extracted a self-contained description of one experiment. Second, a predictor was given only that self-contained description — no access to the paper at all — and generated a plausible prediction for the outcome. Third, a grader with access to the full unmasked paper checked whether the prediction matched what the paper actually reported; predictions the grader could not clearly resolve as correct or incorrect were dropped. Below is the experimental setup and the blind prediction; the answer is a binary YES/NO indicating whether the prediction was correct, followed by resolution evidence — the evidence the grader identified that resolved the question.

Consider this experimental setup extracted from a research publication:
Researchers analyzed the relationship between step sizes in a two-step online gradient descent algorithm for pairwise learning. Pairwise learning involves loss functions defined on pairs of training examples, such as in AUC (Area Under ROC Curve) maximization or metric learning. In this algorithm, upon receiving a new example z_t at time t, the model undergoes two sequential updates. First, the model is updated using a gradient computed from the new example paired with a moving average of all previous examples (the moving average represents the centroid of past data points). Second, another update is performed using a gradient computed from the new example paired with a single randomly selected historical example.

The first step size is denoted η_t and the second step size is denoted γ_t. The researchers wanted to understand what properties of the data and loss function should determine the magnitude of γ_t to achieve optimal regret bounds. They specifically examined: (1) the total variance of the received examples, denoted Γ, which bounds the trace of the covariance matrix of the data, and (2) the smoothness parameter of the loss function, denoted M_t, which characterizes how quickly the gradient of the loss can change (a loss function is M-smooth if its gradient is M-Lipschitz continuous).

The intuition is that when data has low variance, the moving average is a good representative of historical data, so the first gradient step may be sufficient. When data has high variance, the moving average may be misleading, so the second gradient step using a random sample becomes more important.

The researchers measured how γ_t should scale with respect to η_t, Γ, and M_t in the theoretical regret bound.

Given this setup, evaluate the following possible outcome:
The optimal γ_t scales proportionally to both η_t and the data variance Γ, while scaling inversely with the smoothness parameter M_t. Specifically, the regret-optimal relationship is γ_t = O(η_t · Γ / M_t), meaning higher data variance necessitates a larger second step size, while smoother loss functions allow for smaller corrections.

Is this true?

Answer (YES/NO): NO